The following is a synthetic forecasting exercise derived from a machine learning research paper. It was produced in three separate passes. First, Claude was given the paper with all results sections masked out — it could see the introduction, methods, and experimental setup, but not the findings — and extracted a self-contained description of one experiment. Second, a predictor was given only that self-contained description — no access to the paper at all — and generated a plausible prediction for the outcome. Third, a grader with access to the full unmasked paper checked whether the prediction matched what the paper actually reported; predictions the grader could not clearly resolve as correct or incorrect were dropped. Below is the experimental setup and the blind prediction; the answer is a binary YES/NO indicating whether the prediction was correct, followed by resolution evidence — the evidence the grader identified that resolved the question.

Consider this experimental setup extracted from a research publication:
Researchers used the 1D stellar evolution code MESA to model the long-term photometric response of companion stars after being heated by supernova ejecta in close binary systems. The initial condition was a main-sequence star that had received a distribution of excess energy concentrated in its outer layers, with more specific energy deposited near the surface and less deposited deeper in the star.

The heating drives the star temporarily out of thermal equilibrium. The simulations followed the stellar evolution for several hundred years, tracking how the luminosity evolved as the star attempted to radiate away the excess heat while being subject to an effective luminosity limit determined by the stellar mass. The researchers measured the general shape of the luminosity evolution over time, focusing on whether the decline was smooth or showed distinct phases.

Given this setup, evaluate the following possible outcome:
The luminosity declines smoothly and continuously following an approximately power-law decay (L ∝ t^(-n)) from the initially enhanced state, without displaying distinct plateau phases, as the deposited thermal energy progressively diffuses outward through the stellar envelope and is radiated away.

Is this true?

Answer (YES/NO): NO